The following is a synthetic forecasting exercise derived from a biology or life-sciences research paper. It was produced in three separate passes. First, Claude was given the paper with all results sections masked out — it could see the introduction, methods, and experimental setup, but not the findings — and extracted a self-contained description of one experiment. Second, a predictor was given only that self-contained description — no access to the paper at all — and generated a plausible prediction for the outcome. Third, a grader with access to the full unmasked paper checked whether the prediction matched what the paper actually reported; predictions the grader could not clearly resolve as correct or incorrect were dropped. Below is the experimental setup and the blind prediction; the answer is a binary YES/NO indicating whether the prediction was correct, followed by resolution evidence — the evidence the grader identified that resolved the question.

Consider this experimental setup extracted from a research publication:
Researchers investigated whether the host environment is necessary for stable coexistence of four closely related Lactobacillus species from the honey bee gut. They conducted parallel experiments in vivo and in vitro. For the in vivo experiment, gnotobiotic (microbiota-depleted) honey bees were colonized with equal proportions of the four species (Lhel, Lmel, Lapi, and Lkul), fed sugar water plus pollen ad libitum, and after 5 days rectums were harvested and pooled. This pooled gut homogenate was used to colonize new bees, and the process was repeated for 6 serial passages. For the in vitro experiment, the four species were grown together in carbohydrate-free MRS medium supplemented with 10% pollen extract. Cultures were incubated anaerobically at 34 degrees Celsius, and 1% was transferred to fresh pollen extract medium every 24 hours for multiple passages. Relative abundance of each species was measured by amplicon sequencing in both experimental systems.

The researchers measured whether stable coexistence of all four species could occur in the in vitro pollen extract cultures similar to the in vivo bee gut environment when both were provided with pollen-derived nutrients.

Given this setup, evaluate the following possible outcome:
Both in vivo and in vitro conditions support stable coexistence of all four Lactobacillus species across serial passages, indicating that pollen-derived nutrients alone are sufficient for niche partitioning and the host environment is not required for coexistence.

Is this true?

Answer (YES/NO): YES